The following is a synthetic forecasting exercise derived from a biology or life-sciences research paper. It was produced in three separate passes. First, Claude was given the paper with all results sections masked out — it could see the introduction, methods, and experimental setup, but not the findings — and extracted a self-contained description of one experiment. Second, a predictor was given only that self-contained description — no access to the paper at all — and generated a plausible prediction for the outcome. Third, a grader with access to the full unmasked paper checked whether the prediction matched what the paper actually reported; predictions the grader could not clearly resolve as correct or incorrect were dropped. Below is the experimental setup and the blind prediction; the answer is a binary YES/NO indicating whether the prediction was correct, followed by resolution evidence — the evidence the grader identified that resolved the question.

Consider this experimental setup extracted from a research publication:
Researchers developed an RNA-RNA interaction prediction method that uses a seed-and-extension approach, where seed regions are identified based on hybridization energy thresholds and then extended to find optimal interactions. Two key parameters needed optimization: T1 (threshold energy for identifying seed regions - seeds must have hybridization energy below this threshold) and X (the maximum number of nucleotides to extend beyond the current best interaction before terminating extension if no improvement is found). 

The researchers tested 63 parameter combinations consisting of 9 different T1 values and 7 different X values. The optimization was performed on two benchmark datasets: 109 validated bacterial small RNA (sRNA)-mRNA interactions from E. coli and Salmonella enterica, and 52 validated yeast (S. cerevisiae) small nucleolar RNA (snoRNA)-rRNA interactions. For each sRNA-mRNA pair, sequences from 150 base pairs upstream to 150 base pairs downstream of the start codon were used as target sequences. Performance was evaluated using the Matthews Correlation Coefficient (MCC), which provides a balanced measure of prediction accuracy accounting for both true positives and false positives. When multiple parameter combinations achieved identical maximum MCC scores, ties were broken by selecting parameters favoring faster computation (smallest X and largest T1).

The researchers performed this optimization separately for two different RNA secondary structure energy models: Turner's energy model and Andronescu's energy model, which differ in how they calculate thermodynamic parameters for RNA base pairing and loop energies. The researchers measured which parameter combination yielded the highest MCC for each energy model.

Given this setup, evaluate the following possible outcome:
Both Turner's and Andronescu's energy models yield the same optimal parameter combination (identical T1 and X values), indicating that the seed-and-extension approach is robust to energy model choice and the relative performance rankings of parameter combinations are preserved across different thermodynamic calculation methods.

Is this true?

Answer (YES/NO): NO